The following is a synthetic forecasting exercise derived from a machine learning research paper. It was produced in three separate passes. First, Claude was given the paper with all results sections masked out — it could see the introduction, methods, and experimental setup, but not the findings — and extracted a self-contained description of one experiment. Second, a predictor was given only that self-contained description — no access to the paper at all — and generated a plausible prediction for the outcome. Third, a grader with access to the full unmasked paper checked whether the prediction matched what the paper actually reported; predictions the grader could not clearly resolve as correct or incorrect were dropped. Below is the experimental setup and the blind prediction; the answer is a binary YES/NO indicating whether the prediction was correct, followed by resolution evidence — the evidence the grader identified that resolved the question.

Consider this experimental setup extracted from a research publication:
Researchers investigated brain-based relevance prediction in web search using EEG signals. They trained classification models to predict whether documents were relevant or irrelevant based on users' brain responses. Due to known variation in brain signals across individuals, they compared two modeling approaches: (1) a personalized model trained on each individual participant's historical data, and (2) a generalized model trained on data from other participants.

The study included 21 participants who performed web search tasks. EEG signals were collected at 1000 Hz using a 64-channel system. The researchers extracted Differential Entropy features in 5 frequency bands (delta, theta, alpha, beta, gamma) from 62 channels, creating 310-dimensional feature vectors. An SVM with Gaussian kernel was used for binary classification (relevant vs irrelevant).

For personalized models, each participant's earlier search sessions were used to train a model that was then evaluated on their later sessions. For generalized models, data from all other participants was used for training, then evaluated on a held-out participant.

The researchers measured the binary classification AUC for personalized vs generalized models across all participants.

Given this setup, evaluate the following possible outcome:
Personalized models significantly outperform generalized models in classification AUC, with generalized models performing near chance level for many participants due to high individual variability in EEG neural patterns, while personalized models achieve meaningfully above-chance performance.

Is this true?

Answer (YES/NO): NO